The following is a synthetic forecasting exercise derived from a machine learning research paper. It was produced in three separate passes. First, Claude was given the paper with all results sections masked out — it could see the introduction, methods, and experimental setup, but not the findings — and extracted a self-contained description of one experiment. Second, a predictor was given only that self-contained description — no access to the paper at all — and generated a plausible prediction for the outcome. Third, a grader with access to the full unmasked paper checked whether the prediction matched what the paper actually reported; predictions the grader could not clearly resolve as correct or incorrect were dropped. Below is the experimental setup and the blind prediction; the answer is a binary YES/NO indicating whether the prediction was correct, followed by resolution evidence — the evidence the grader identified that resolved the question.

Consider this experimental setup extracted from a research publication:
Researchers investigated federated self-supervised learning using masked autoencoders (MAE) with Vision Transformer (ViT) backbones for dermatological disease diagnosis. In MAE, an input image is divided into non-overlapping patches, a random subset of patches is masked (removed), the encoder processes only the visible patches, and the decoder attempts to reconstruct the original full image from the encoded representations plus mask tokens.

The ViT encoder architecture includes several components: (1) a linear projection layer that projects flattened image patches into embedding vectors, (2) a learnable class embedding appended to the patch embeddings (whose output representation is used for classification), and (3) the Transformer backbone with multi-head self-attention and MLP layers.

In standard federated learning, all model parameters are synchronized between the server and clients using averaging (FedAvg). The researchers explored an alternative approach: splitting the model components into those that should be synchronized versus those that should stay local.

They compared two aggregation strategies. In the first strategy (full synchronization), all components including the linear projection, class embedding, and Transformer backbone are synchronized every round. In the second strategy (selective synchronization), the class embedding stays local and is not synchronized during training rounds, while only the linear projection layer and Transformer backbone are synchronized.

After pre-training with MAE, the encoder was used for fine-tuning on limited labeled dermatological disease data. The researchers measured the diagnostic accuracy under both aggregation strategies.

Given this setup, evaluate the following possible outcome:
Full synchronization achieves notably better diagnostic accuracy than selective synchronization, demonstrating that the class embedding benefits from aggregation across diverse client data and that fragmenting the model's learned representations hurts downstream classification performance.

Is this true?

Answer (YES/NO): NO